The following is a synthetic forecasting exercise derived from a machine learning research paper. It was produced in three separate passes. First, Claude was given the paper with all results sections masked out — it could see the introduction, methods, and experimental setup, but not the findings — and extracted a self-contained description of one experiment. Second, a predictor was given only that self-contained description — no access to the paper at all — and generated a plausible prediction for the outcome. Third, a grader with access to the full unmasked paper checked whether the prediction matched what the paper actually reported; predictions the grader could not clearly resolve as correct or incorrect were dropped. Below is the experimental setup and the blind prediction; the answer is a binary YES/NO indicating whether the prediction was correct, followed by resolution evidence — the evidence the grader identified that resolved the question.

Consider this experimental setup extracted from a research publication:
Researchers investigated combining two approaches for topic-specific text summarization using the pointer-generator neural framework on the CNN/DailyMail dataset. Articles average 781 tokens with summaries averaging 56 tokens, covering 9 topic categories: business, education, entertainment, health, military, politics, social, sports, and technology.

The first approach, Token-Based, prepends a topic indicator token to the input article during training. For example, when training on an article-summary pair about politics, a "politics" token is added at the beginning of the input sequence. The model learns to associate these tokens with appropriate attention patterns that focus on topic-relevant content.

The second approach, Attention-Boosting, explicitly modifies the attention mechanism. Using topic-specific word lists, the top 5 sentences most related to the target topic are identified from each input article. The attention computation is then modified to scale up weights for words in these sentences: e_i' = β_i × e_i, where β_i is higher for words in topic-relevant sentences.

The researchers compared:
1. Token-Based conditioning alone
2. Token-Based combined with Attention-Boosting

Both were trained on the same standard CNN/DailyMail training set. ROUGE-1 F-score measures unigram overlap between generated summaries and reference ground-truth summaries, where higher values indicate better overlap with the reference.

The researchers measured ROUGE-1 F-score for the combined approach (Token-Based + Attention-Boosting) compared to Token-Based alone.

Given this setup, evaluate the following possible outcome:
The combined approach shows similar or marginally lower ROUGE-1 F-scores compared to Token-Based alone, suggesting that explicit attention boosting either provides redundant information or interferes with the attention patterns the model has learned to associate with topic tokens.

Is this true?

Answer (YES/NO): YES